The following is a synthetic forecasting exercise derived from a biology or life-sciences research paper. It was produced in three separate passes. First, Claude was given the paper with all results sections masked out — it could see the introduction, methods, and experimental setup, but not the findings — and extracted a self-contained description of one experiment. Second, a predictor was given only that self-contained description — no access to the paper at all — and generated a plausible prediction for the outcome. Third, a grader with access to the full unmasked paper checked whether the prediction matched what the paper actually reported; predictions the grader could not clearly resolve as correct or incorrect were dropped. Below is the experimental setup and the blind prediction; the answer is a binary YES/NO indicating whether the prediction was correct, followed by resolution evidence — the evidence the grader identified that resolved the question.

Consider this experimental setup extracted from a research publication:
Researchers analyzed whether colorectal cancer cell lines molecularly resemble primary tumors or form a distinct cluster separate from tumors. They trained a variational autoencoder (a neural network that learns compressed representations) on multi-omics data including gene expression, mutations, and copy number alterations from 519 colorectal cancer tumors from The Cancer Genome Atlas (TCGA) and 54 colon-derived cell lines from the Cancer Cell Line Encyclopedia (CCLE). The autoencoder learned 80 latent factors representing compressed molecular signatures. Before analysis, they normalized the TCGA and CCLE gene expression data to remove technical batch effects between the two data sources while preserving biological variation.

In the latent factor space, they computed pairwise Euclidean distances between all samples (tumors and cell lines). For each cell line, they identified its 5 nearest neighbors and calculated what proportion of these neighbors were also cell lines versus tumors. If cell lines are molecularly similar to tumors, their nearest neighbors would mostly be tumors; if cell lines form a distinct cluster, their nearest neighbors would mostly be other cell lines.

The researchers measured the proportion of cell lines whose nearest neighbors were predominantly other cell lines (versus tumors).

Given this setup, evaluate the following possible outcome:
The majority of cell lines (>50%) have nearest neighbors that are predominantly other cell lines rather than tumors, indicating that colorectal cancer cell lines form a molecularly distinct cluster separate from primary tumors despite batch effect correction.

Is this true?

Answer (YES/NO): NO